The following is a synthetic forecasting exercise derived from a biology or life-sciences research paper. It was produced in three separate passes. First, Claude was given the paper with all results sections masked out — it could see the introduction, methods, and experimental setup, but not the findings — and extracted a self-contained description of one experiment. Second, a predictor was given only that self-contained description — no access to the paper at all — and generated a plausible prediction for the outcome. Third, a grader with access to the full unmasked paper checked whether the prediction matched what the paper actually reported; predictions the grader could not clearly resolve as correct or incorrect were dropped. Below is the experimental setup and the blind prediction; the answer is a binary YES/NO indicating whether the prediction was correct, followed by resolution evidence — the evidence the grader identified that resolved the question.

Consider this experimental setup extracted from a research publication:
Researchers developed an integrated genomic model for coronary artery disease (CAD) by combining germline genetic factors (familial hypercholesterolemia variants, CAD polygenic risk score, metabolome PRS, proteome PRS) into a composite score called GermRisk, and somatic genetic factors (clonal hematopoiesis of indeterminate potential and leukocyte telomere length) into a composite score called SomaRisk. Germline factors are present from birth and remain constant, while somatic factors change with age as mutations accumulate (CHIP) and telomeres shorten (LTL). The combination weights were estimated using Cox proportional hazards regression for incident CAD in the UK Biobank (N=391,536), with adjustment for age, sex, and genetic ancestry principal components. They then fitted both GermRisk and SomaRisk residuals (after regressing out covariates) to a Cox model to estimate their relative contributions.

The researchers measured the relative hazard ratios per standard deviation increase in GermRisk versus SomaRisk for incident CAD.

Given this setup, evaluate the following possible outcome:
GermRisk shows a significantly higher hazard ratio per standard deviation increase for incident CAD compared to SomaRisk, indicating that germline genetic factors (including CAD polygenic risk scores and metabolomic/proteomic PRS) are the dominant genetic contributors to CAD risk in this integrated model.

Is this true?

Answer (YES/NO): YES